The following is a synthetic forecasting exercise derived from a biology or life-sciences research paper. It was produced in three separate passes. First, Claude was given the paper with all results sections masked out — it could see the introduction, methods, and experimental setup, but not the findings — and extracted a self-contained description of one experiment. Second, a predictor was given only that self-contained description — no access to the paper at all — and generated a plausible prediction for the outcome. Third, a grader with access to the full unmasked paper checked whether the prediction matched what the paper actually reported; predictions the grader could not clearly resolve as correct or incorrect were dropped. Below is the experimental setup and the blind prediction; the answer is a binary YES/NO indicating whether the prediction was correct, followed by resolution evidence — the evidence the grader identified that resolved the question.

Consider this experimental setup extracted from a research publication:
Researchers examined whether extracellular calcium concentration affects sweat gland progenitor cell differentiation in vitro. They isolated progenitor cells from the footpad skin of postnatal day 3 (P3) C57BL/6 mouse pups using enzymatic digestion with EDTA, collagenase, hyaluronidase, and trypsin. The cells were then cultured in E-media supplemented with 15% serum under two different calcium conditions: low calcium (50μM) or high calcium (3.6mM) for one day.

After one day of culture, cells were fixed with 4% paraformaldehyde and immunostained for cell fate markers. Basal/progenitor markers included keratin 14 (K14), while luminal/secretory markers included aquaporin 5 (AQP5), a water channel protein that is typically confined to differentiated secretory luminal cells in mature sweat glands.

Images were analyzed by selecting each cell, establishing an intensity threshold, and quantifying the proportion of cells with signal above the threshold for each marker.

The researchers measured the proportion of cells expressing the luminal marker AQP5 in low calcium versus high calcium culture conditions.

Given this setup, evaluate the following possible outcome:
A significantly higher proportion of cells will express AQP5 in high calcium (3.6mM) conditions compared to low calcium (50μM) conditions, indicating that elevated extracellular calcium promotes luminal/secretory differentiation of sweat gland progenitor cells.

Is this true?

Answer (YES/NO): NO